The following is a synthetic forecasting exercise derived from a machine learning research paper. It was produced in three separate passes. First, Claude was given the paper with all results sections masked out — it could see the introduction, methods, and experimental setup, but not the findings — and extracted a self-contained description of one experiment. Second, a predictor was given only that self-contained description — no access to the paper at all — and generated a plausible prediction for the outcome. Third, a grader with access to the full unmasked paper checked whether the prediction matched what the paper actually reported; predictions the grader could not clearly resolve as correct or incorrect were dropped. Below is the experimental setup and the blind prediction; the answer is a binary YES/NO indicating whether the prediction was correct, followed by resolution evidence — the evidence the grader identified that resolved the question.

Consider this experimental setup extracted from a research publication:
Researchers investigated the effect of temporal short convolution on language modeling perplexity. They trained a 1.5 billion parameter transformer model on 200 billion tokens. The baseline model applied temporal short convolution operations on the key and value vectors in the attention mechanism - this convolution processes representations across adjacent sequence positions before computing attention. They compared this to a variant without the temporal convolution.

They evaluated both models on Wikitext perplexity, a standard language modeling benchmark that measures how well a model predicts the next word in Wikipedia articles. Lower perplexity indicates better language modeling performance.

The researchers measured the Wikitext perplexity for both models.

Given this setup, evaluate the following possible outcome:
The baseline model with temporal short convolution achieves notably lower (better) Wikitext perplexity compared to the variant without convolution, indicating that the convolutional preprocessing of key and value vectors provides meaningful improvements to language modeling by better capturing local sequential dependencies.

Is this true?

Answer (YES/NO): YES